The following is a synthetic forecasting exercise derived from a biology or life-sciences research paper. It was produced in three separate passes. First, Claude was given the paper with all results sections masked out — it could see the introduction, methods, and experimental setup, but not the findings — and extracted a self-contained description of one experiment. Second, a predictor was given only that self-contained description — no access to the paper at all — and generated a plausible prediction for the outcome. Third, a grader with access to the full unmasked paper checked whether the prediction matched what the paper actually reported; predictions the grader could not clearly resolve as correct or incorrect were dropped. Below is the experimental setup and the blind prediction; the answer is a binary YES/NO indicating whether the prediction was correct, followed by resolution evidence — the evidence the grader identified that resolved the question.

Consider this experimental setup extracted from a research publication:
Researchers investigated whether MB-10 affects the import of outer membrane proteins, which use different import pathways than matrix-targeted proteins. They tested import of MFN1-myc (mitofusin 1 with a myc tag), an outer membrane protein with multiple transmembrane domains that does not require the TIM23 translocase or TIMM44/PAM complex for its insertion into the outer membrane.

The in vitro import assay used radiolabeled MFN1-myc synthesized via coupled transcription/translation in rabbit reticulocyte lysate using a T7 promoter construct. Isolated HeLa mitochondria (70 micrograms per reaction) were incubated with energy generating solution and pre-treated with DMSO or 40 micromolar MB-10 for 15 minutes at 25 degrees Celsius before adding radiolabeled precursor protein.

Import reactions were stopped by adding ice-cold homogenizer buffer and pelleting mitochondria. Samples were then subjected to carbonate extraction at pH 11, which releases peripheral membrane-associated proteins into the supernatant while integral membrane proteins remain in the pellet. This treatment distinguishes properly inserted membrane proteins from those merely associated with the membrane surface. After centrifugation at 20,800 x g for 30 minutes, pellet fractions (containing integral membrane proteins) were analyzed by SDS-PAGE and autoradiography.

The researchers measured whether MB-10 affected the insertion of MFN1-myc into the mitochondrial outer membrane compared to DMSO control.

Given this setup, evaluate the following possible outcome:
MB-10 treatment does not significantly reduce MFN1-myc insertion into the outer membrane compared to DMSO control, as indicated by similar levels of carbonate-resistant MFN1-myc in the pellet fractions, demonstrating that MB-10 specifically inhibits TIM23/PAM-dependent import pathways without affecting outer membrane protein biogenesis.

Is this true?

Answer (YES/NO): YES